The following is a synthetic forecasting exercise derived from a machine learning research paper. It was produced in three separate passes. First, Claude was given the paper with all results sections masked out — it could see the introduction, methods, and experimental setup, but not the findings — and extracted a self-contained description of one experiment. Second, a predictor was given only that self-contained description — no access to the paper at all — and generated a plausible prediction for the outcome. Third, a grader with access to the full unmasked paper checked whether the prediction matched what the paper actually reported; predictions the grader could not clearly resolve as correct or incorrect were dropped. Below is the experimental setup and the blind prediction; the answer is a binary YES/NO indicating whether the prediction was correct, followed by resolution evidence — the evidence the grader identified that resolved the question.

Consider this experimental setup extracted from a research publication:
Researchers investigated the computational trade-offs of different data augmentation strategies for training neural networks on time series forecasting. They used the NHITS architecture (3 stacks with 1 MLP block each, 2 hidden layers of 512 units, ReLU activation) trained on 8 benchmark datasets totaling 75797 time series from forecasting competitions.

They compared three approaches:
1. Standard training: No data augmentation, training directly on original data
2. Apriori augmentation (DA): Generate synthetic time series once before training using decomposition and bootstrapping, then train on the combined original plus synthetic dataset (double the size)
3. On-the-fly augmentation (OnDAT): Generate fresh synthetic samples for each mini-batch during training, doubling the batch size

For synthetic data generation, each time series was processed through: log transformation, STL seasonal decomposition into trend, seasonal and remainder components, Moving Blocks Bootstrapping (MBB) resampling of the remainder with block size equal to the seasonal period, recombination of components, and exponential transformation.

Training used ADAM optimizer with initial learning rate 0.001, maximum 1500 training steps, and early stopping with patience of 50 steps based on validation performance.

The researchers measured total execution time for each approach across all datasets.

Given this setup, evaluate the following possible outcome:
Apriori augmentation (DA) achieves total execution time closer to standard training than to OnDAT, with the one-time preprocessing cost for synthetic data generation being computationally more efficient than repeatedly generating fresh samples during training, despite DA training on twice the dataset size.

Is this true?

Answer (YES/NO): NO